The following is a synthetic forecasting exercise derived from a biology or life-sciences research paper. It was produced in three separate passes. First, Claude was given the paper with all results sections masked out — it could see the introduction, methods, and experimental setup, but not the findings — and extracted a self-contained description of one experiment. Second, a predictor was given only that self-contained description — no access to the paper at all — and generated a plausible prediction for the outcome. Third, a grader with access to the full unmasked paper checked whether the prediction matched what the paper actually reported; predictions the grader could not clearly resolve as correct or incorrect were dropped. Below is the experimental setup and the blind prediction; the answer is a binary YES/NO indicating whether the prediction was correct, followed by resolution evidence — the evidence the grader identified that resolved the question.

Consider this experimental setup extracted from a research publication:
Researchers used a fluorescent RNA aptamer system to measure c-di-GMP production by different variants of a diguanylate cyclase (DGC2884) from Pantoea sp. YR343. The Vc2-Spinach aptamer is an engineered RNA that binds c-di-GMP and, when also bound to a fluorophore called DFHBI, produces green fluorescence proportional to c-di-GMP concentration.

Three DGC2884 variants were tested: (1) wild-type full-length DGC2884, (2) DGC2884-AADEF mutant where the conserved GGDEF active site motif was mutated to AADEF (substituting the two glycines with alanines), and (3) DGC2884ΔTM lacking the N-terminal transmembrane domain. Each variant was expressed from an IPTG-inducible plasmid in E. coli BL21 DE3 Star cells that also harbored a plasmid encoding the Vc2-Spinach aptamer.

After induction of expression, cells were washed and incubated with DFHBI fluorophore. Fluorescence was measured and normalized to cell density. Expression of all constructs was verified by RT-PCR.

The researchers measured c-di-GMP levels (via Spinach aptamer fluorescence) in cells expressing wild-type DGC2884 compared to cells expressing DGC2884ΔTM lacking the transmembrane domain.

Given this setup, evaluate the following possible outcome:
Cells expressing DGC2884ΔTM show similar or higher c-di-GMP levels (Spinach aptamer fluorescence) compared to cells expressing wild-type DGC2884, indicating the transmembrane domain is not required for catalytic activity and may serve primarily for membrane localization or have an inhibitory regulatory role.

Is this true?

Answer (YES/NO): NO